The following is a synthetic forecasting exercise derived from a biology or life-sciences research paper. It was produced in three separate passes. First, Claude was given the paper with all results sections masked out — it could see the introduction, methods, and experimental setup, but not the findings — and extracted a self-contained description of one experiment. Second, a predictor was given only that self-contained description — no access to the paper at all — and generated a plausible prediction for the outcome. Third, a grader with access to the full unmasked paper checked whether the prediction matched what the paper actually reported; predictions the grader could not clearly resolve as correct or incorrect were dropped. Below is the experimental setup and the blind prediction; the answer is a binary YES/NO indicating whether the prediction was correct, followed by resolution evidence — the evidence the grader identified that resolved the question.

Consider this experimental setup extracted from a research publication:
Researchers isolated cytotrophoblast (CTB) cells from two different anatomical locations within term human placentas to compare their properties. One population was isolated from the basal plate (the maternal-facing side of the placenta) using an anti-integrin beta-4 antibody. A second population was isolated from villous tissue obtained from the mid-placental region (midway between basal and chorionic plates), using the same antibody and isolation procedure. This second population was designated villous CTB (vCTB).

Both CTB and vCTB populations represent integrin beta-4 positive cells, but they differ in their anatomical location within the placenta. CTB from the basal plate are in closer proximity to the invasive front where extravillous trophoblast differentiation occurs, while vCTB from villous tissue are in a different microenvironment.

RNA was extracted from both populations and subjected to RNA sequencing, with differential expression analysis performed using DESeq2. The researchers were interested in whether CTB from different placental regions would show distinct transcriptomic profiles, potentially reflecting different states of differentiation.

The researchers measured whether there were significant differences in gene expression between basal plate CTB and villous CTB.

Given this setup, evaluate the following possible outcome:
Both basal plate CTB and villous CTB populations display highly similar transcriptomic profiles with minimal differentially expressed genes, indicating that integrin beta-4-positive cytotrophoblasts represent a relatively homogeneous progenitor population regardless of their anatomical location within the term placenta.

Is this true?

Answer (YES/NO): NO